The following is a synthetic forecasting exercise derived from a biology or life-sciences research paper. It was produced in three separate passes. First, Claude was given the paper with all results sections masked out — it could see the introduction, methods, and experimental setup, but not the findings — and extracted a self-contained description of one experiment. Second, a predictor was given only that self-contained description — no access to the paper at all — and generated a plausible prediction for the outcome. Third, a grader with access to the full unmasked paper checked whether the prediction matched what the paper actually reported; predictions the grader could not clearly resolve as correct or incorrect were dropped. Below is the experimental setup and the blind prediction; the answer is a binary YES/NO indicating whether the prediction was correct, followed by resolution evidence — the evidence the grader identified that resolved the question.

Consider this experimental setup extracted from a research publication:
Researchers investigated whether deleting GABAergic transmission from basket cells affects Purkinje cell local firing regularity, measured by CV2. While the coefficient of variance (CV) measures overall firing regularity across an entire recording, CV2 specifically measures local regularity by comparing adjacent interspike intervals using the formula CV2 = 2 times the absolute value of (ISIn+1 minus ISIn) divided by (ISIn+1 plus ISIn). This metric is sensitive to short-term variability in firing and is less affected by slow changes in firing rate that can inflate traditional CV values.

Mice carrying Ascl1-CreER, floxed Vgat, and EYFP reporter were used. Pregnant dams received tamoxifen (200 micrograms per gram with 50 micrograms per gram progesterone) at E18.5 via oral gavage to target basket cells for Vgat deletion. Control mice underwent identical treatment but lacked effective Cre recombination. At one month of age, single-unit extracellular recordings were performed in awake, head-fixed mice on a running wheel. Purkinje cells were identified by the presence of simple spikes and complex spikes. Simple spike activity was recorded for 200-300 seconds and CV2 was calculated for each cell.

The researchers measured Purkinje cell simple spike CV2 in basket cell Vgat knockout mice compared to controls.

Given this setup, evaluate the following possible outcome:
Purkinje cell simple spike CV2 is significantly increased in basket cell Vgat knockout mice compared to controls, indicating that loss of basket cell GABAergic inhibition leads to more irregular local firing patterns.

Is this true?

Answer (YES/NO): NO